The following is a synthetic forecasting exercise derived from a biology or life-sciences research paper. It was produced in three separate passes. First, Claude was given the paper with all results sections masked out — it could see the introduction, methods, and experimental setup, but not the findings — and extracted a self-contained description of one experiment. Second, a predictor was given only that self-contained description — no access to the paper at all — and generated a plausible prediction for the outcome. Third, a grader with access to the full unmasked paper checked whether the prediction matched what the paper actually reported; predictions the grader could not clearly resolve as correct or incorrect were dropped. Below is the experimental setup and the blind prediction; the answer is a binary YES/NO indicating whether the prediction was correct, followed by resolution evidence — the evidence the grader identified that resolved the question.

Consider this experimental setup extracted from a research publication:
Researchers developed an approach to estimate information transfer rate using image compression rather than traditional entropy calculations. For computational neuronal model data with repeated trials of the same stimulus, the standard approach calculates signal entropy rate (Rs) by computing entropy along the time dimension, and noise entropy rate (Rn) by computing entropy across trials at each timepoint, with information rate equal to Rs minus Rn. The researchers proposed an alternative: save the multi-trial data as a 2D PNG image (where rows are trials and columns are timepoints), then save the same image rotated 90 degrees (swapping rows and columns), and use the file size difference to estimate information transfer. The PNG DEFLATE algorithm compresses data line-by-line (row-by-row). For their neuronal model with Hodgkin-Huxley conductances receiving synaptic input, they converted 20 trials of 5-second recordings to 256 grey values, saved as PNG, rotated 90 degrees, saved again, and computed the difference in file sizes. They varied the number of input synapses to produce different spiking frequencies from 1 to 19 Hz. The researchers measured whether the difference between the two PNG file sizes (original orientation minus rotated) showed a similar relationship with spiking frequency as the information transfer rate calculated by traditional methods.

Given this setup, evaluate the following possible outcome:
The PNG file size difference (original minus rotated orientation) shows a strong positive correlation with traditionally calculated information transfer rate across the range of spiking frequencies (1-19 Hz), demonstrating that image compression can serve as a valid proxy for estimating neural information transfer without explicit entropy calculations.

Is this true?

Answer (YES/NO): YES